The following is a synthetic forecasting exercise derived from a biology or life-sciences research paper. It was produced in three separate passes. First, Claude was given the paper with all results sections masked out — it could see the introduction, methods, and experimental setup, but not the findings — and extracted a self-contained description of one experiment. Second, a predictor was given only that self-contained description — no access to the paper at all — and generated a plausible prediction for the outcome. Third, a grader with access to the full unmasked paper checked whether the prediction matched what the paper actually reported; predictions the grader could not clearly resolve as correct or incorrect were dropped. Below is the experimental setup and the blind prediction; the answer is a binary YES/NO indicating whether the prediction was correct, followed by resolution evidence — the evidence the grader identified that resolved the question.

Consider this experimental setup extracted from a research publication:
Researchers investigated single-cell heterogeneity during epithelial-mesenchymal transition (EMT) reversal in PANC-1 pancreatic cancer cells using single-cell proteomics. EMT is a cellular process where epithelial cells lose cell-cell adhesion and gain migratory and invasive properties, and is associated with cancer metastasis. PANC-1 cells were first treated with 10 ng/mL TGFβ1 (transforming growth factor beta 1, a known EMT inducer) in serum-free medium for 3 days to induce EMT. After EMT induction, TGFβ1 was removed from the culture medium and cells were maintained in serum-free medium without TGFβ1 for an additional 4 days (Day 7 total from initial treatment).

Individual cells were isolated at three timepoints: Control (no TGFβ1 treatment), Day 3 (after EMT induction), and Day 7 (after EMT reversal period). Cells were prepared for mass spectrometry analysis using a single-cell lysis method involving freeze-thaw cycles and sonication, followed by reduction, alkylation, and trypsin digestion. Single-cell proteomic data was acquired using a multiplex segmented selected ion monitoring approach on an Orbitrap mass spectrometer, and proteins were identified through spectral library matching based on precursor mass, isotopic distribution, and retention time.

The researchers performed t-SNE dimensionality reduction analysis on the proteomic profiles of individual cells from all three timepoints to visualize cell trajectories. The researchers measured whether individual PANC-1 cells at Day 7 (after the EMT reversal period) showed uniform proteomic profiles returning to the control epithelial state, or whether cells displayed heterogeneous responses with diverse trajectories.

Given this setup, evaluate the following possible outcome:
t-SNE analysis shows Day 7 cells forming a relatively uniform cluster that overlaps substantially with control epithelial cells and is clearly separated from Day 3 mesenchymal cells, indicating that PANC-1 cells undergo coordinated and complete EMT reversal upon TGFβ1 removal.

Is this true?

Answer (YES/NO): NO